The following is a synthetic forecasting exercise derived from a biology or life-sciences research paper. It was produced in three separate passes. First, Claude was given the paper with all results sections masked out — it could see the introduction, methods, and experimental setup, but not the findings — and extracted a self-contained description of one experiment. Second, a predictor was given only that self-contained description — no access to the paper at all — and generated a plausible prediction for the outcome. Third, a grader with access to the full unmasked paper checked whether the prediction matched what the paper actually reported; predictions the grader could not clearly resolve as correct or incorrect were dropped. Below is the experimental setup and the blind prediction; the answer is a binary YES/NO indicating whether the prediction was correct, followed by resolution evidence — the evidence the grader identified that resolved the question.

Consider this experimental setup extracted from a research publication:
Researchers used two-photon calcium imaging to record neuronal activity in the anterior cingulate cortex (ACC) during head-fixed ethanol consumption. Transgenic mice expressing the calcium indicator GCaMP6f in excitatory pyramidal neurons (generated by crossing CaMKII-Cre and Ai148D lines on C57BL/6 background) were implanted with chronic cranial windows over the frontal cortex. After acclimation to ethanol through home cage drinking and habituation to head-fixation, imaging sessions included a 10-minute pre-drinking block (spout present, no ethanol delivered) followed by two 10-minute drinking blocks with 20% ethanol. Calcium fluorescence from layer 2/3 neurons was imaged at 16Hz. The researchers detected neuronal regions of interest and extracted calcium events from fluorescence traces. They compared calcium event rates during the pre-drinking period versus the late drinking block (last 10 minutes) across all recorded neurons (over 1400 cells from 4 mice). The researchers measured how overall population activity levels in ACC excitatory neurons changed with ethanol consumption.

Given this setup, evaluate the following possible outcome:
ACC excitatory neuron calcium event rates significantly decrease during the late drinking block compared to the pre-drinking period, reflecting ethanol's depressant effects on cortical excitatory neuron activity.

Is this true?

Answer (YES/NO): NO